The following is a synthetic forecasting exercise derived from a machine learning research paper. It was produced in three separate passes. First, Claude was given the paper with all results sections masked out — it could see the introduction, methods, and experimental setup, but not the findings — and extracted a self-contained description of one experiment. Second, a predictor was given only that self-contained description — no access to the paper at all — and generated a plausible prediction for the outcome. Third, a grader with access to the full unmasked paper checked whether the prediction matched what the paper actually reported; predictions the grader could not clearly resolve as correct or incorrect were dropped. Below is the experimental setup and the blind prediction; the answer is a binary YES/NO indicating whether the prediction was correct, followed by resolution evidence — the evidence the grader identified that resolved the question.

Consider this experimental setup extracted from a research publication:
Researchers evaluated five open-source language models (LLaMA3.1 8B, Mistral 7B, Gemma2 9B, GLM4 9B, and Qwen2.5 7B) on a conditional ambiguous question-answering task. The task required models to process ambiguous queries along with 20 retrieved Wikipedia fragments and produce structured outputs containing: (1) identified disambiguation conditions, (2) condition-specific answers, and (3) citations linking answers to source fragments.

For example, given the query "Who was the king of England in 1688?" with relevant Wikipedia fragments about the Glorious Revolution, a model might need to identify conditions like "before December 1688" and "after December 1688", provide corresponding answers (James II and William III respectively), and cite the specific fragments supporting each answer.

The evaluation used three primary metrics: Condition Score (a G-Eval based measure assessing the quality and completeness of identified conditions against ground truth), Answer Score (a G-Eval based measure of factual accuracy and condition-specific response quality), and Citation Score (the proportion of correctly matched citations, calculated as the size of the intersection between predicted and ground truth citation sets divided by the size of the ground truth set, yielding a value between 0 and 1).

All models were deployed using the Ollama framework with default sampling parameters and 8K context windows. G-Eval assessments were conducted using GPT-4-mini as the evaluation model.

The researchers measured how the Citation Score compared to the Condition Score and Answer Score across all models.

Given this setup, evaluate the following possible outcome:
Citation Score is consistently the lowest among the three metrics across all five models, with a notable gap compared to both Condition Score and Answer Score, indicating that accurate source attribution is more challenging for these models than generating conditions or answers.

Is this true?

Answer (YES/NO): YES